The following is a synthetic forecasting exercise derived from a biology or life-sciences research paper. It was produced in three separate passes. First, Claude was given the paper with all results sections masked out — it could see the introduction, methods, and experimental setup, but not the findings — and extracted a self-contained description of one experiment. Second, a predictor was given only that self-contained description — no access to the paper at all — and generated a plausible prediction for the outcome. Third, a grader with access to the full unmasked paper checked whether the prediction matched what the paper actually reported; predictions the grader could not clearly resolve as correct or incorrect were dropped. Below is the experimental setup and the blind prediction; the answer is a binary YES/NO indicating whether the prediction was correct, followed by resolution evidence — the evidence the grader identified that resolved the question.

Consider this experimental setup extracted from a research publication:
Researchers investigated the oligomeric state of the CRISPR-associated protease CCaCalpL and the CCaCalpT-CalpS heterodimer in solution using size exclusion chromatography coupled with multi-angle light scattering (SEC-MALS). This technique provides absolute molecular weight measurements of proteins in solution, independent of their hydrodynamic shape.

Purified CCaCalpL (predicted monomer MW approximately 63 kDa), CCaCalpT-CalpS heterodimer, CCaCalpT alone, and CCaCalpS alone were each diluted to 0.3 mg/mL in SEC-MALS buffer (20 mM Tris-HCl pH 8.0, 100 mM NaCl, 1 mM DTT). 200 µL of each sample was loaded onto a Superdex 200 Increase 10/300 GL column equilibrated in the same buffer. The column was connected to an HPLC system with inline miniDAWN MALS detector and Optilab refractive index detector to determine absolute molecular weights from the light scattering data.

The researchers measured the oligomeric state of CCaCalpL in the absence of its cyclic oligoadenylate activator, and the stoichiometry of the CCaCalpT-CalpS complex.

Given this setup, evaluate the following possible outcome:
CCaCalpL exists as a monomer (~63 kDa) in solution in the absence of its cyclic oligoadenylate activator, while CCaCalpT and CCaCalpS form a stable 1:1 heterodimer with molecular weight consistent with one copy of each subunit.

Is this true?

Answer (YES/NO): YES